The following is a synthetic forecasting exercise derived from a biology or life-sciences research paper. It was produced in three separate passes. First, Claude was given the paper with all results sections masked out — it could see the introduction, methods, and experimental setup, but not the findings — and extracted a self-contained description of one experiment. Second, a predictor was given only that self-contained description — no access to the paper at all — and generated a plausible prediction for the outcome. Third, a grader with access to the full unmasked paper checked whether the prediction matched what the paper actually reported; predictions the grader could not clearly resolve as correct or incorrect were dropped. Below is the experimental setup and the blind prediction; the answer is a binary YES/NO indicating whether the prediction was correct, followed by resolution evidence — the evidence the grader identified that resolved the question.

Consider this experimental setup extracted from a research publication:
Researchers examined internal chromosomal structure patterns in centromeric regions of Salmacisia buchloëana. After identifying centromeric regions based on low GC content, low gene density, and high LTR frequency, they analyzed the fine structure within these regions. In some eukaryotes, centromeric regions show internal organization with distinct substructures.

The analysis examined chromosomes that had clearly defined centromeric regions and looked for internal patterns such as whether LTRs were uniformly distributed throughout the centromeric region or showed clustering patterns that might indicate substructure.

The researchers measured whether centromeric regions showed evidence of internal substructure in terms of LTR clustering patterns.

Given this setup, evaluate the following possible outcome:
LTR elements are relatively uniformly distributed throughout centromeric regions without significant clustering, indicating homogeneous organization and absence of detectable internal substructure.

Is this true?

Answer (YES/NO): NO